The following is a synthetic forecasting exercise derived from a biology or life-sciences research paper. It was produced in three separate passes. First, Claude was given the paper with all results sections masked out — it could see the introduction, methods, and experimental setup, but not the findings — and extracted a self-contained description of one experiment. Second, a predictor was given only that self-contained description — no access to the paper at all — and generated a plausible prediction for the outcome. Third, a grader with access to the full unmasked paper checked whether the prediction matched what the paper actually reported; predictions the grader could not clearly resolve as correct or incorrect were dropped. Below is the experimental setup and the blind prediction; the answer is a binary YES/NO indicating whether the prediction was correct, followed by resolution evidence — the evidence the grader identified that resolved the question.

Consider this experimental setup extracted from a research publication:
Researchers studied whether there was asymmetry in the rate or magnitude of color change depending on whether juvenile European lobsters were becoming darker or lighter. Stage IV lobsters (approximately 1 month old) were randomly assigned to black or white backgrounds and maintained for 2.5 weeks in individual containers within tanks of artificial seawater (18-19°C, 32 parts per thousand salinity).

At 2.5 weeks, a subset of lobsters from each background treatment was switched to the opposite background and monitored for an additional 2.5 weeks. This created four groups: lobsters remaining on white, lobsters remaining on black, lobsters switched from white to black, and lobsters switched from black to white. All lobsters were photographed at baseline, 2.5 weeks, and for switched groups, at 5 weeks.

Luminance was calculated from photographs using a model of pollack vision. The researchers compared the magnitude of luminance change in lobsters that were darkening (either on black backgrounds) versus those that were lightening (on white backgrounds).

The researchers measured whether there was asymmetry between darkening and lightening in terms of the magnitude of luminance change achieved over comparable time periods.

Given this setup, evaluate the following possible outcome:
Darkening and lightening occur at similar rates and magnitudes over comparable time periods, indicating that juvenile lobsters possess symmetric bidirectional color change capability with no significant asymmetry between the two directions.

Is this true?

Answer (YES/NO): NO